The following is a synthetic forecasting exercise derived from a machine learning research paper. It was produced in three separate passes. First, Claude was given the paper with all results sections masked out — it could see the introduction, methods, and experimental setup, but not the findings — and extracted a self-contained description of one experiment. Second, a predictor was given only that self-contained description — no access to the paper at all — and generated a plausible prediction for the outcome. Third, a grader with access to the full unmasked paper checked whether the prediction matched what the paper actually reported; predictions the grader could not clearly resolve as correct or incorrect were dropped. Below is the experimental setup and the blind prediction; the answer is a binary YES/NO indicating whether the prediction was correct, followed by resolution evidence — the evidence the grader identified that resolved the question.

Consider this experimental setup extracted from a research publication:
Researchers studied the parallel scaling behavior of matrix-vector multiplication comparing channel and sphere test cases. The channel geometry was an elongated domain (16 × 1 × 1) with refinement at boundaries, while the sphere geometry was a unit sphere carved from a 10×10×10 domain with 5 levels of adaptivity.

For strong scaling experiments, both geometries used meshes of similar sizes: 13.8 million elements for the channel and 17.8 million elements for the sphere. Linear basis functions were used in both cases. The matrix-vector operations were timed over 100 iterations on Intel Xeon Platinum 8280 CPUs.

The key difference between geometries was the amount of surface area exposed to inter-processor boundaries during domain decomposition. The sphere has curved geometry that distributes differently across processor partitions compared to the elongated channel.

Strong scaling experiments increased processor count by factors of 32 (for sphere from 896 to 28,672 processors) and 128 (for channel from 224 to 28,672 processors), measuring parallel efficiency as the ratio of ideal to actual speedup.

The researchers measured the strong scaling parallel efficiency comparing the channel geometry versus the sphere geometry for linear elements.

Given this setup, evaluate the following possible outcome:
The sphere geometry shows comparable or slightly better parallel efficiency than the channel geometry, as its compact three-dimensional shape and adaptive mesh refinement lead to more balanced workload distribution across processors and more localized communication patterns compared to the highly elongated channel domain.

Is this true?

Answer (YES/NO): NO